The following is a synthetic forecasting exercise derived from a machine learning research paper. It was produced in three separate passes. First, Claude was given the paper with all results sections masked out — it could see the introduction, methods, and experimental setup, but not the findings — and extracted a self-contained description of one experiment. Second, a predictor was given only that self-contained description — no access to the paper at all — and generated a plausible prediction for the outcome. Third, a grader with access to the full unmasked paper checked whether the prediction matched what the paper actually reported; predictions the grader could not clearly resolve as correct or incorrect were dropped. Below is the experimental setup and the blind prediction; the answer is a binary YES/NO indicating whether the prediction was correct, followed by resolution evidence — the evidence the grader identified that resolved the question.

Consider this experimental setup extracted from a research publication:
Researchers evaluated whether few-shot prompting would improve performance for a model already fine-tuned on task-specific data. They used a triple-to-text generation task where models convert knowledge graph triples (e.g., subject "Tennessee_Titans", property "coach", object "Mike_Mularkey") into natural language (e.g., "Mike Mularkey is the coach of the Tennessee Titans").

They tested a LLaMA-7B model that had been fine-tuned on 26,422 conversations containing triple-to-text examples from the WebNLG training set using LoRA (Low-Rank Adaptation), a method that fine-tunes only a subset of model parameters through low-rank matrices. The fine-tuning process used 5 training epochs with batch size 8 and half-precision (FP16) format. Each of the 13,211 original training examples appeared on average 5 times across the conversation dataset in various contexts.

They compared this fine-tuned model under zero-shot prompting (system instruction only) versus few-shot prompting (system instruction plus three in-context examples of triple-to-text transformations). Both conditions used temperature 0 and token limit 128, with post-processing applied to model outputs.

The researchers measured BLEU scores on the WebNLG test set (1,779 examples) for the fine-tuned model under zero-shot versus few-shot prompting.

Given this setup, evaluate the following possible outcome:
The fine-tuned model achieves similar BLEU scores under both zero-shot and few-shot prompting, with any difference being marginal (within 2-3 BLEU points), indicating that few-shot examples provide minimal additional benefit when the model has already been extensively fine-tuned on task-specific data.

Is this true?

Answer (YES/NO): YES